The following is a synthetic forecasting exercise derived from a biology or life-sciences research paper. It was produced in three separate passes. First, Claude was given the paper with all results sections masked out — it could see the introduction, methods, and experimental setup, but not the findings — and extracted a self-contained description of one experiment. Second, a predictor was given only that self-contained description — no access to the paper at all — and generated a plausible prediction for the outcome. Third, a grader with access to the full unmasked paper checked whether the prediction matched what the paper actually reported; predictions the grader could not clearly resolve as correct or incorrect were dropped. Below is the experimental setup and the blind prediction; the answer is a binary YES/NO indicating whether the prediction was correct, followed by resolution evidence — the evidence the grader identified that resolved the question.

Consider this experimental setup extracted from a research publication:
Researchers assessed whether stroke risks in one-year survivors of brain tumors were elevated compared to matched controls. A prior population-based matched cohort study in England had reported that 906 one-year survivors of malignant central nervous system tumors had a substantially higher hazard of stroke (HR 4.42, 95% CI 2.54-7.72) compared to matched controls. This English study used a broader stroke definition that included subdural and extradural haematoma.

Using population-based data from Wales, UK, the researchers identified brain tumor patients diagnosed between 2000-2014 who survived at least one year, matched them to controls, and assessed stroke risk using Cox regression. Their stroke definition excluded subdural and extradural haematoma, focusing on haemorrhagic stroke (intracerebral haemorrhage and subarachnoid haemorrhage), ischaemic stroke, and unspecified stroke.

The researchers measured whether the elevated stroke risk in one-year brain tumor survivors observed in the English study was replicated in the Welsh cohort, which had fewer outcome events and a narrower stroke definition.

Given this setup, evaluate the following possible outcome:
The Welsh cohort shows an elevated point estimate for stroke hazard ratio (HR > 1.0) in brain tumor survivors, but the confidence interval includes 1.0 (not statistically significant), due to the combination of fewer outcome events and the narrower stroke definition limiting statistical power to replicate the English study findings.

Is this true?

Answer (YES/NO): NO